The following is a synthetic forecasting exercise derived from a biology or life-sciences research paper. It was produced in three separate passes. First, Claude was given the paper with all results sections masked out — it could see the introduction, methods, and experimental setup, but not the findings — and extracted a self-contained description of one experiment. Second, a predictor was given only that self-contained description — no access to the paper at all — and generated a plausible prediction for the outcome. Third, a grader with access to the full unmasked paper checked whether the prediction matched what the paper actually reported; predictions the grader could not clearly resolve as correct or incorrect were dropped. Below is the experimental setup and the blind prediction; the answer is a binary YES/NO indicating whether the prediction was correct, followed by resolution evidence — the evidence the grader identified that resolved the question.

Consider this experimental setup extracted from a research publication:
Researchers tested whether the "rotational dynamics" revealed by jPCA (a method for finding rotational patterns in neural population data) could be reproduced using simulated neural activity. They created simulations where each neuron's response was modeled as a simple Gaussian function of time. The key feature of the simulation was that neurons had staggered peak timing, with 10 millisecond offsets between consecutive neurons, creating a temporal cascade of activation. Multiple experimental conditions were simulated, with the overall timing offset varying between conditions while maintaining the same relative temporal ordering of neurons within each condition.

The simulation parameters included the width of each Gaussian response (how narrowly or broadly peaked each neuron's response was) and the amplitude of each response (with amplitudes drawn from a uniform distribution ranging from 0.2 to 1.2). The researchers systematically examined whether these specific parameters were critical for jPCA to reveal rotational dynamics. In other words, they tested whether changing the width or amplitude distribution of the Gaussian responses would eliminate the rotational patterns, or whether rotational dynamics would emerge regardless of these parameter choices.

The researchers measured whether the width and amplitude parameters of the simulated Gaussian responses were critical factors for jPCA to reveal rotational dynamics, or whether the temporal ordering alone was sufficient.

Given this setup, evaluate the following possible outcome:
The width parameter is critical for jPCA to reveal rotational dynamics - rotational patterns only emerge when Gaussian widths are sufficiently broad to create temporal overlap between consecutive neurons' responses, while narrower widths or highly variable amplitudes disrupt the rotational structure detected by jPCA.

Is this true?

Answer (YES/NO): NO